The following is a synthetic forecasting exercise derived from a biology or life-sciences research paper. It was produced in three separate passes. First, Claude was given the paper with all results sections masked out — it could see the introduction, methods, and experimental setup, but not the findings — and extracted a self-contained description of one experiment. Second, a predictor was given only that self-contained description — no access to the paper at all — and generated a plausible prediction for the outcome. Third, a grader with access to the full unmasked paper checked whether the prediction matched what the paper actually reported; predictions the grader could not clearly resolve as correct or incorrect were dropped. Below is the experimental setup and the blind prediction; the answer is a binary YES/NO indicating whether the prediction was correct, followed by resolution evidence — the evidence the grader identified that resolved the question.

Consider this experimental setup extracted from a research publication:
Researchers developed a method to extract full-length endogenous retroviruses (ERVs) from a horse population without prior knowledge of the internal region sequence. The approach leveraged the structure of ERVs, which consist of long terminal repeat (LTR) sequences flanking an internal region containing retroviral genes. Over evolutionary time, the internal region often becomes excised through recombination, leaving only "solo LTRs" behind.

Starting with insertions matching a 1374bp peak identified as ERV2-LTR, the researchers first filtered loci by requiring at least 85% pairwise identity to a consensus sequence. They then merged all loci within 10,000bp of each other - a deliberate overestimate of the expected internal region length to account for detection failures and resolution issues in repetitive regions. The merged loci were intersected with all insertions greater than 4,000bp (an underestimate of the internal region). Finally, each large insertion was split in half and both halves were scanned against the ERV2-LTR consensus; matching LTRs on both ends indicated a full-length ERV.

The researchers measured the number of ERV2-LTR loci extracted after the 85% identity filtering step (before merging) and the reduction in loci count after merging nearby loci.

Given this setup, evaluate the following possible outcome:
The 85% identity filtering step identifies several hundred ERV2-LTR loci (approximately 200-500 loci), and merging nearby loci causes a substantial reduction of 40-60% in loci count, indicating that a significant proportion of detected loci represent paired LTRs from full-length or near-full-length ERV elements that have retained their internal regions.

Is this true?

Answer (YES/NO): NO